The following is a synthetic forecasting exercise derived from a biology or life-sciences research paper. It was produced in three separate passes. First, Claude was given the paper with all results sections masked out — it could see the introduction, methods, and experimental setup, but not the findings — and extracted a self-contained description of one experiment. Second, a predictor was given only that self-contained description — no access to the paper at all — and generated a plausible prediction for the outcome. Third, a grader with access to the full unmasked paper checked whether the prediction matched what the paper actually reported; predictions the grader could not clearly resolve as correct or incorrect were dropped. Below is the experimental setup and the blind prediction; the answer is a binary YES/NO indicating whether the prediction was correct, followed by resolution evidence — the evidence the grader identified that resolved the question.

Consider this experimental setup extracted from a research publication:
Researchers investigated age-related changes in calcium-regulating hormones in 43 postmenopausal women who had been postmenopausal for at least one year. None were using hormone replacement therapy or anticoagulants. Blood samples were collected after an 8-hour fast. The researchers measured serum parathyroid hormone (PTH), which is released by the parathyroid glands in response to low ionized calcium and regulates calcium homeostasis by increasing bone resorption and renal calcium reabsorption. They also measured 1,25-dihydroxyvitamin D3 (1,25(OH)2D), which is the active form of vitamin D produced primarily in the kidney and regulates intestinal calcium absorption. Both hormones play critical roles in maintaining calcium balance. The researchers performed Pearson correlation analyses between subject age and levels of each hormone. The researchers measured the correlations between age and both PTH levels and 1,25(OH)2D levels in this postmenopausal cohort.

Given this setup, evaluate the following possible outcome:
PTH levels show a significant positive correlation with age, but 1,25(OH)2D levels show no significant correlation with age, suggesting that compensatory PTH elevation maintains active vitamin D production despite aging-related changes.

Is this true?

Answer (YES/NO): NO